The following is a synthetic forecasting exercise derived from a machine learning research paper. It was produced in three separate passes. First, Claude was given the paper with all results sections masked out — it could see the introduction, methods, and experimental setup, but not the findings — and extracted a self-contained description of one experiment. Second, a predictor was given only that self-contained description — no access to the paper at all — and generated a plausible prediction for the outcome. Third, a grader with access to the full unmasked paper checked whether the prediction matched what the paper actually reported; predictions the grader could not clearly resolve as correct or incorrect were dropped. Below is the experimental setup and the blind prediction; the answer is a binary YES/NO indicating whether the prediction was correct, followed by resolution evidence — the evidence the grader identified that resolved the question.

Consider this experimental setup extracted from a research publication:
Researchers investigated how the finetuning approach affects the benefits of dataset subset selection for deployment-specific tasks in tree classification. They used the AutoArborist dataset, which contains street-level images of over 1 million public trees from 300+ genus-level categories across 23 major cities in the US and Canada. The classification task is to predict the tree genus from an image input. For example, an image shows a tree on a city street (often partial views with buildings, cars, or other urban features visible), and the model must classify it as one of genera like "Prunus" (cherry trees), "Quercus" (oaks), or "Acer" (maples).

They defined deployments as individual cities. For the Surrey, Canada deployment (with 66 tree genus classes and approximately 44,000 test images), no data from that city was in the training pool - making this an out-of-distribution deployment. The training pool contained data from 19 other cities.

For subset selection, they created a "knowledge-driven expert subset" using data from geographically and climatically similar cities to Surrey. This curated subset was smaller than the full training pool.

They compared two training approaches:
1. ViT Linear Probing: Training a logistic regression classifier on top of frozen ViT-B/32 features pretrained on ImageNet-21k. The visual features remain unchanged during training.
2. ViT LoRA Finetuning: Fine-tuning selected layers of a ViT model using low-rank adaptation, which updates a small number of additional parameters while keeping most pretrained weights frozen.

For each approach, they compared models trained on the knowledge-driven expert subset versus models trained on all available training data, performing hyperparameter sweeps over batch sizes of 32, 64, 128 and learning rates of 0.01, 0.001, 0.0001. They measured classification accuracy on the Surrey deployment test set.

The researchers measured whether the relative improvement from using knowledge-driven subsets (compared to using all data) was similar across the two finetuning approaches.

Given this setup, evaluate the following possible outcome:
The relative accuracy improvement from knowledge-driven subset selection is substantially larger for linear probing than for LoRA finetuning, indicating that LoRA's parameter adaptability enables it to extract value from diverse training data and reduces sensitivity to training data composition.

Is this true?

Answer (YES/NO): NO